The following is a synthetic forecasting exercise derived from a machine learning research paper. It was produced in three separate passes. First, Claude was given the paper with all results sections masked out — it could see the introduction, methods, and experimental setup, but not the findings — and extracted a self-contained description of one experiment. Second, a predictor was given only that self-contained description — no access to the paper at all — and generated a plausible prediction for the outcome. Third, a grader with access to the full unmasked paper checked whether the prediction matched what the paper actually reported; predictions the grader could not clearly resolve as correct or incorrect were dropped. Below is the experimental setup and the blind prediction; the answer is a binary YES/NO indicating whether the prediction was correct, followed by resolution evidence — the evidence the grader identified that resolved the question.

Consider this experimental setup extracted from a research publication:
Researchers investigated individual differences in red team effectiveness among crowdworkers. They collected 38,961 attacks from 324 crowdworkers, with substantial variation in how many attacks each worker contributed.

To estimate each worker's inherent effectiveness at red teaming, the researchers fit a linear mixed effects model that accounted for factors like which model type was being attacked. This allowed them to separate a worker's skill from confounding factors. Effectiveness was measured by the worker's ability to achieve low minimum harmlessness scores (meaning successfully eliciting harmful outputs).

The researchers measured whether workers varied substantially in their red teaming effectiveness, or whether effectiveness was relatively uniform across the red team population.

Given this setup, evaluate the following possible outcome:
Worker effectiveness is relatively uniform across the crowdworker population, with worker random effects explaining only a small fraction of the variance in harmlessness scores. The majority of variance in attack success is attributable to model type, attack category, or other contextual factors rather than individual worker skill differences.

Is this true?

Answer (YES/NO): NO